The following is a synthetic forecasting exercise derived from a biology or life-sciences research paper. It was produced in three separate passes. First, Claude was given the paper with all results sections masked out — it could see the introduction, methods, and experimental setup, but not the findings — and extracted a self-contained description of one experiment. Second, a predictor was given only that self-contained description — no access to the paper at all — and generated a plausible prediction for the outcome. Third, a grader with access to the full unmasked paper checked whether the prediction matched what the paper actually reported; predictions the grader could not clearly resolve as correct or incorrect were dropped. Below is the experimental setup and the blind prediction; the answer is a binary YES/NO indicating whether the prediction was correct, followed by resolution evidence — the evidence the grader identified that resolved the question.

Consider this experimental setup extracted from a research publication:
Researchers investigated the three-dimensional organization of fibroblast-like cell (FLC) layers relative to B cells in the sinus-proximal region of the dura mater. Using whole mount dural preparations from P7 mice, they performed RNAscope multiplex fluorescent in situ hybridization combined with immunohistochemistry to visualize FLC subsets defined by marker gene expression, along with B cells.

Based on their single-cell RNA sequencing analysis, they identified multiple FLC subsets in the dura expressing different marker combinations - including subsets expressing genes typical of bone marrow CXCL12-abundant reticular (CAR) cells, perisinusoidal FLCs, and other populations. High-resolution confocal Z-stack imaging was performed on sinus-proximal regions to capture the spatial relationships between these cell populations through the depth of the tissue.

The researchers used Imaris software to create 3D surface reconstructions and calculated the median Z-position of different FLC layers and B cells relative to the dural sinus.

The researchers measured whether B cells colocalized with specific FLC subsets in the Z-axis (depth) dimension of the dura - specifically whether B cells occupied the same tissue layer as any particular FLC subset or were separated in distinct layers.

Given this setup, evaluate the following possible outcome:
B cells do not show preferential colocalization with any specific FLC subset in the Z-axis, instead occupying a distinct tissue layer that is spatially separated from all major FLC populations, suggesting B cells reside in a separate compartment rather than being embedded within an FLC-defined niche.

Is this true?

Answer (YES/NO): NO